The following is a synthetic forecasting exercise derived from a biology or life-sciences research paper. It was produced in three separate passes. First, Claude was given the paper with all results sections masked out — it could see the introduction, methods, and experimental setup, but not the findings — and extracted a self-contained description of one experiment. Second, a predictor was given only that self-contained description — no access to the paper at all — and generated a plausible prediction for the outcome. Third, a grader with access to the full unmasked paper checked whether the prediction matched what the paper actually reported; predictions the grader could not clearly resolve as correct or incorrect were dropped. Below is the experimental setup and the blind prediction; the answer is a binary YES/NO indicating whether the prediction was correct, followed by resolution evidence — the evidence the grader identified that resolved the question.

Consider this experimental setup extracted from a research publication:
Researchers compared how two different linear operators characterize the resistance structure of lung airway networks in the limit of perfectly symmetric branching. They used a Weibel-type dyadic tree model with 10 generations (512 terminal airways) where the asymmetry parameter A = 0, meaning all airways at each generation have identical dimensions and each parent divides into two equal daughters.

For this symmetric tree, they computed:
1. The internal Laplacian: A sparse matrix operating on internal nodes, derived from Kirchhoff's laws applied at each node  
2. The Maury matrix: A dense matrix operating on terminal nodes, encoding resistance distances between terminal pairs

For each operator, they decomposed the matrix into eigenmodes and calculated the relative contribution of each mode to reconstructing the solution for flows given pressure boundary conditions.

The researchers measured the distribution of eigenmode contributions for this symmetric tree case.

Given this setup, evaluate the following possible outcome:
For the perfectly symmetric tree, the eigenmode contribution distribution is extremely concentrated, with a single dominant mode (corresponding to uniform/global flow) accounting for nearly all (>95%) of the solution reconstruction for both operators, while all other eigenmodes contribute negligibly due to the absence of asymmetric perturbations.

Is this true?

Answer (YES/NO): NO